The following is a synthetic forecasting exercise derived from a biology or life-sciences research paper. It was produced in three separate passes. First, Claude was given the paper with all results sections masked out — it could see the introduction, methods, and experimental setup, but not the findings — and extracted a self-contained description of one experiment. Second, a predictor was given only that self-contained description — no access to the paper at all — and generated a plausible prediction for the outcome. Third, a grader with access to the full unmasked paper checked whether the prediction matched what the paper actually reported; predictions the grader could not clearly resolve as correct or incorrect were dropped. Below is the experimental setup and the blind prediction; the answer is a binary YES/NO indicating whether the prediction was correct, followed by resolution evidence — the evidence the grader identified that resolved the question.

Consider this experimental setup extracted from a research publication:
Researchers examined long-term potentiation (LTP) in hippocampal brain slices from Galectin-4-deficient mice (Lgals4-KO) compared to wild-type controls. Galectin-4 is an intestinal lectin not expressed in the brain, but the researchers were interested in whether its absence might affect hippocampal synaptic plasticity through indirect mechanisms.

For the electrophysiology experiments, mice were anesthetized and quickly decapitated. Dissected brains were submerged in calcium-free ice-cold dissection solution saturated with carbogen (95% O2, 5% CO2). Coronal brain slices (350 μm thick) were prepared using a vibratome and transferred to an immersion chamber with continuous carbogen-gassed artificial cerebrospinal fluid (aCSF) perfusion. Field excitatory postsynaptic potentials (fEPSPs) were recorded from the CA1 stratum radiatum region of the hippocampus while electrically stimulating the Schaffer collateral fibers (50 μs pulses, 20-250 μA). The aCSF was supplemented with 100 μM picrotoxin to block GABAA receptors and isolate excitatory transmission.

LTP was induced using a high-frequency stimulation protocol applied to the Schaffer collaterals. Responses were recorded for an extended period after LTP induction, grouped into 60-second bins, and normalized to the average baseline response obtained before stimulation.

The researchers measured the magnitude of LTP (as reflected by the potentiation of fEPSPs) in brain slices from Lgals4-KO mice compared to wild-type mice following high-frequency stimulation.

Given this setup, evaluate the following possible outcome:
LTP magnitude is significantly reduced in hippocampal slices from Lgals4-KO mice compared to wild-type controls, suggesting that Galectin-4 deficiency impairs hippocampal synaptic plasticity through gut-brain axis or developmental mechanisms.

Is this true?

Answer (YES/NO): YES